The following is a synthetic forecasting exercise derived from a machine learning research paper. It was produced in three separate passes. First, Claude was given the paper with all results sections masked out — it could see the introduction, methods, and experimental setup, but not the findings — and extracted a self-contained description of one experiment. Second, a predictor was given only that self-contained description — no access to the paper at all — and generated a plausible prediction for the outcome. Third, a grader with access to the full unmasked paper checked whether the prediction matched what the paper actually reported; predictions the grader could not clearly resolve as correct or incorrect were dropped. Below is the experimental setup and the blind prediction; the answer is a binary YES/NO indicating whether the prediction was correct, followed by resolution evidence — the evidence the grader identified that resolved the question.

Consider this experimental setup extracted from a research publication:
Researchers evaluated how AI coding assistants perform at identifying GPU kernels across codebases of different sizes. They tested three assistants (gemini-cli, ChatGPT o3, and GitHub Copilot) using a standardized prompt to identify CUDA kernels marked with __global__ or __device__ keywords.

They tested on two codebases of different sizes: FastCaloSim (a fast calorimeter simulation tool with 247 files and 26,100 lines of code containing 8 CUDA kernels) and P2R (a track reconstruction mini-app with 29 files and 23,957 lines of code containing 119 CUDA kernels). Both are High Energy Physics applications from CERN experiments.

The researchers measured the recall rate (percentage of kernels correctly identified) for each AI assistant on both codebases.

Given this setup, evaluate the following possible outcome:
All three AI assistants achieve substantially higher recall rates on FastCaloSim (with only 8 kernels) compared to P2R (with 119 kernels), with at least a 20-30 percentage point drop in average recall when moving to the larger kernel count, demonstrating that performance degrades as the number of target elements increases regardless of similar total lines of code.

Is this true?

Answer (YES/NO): YES